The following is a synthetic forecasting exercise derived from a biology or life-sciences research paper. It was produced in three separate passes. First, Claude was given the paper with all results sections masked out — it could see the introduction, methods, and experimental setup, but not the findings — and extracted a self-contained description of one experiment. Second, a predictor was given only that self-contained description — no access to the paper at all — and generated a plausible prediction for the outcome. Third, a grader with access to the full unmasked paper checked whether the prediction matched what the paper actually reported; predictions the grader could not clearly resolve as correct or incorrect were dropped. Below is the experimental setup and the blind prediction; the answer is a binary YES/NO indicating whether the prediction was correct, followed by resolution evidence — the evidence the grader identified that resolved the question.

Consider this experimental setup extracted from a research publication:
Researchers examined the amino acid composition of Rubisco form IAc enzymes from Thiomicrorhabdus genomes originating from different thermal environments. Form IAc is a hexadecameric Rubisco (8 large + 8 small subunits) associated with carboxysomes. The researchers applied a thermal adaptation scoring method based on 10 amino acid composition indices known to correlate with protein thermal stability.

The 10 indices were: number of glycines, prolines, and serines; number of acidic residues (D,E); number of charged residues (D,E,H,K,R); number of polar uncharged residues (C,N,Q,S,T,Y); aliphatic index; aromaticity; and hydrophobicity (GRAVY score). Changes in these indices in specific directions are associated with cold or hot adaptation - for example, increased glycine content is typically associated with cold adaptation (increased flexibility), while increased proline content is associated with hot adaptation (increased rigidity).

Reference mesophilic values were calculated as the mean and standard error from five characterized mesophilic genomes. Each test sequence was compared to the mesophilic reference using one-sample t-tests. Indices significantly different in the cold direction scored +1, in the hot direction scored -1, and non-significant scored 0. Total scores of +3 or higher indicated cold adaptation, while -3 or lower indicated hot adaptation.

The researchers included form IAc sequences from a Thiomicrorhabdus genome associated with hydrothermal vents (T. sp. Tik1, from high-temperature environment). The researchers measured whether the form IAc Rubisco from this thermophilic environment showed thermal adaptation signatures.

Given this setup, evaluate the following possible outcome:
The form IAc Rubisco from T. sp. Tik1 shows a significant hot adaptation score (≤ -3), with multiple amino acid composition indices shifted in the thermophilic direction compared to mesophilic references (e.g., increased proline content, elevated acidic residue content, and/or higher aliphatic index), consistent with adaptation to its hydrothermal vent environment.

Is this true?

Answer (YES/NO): YES